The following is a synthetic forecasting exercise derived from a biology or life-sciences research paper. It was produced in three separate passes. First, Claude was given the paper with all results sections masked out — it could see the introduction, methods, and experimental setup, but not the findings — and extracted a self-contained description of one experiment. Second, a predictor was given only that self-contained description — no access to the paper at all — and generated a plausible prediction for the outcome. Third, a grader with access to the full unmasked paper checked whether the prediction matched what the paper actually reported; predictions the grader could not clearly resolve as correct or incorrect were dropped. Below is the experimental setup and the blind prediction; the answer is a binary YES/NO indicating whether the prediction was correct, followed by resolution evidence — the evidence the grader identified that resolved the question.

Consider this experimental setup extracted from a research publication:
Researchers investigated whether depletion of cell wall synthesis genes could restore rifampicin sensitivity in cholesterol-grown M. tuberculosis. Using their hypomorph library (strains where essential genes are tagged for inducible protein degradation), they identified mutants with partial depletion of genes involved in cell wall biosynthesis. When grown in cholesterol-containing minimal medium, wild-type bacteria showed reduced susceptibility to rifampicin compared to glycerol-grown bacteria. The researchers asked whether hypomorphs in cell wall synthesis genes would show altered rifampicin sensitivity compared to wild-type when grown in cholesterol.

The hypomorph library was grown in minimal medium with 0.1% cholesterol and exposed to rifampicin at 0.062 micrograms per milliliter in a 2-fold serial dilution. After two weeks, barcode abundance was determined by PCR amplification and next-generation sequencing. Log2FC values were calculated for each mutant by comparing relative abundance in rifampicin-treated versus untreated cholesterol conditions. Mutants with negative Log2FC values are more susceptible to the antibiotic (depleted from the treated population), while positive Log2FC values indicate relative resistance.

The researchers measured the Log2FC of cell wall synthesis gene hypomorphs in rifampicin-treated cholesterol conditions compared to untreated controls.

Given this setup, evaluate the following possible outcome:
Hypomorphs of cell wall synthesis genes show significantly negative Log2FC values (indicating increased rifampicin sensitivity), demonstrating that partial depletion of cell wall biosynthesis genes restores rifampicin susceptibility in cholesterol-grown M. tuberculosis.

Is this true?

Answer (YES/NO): YES